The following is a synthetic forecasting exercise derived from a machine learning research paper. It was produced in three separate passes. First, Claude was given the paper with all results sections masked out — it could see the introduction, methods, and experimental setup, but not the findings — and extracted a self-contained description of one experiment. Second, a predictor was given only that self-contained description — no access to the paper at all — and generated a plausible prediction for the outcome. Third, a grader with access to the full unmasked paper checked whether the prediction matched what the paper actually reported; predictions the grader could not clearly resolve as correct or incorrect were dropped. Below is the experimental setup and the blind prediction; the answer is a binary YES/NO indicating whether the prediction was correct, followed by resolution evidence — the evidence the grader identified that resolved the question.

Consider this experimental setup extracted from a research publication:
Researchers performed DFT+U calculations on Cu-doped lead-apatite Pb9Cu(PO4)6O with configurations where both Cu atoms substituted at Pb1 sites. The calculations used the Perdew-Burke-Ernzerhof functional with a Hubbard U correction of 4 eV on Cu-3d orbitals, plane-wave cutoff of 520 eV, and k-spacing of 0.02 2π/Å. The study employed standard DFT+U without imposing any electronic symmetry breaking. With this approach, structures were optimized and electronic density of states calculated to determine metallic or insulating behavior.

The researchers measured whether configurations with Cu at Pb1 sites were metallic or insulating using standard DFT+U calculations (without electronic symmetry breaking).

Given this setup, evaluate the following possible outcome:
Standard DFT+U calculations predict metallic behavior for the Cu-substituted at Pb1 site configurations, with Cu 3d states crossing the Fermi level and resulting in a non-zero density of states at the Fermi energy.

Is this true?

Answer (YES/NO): YES